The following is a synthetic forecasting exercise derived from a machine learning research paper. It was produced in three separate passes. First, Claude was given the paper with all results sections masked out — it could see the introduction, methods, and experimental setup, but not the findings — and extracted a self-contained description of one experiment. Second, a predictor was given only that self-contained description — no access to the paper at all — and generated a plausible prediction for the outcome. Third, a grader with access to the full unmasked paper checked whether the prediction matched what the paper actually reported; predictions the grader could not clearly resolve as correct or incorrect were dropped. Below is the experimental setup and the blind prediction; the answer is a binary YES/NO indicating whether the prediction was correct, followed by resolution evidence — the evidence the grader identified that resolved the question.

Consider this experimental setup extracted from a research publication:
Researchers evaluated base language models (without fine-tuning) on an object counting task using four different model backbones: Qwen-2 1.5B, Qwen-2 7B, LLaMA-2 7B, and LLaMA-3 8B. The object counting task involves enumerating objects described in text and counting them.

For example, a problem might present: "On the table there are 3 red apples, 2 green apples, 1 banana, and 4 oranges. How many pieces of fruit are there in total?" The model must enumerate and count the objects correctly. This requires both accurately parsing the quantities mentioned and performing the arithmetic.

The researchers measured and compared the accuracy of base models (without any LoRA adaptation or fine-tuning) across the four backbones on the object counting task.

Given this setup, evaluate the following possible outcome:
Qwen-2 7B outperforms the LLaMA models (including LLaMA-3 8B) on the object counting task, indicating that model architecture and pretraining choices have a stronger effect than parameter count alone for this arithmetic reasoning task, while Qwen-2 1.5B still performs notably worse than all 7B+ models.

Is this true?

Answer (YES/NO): NO